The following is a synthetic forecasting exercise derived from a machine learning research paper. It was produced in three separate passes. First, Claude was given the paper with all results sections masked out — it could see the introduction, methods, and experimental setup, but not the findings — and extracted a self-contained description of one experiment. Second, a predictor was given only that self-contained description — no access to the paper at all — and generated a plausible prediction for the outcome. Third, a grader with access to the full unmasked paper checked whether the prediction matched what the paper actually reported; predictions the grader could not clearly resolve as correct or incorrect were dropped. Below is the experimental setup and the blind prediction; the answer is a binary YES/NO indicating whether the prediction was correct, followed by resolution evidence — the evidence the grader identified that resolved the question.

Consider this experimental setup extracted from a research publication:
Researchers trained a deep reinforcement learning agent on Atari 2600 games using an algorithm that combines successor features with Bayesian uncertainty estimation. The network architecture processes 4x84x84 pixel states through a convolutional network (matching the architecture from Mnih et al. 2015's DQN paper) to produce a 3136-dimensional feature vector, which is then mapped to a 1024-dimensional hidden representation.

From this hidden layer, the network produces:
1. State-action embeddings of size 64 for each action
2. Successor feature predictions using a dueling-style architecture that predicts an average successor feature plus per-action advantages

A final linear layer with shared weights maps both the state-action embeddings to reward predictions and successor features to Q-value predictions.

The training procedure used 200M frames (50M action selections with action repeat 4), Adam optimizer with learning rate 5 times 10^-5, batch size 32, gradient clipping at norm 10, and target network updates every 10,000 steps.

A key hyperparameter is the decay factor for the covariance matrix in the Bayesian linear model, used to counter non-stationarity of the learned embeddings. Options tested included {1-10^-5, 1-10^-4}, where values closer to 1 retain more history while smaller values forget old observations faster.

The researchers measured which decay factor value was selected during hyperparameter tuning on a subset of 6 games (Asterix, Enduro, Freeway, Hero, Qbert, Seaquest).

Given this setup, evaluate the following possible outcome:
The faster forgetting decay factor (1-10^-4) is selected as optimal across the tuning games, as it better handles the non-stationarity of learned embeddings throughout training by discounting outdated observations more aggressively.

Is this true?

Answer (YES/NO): NO